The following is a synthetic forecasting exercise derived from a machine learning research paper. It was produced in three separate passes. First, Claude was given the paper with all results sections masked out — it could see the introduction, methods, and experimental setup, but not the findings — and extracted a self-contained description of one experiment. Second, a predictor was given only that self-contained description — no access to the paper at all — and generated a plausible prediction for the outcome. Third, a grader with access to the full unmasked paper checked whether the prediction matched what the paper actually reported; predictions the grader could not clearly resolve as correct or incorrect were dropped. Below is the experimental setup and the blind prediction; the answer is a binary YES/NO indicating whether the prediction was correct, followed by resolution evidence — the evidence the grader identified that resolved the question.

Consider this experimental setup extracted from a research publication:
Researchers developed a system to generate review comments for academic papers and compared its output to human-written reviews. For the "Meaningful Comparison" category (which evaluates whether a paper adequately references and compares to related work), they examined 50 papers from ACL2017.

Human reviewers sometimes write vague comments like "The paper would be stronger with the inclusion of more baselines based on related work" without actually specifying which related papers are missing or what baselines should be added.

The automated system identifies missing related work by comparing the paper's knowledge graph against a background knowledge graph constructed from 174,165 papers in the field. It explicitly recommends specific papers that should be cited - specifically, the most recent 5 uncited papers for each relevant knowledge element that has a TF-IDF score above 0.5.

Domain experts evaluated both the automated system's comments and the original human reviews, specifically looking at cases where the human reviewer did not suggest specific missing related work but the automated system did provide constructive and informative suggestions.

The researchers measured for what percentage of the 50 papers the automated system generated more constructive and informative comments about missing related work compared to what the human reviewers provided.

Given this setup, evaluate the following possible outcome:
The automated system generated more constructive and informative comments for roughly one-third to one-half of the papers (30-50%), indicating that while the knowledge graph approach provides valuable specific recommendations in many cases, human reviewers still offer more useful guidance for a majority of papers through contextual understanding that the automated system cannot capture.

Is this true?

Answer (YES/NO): NO